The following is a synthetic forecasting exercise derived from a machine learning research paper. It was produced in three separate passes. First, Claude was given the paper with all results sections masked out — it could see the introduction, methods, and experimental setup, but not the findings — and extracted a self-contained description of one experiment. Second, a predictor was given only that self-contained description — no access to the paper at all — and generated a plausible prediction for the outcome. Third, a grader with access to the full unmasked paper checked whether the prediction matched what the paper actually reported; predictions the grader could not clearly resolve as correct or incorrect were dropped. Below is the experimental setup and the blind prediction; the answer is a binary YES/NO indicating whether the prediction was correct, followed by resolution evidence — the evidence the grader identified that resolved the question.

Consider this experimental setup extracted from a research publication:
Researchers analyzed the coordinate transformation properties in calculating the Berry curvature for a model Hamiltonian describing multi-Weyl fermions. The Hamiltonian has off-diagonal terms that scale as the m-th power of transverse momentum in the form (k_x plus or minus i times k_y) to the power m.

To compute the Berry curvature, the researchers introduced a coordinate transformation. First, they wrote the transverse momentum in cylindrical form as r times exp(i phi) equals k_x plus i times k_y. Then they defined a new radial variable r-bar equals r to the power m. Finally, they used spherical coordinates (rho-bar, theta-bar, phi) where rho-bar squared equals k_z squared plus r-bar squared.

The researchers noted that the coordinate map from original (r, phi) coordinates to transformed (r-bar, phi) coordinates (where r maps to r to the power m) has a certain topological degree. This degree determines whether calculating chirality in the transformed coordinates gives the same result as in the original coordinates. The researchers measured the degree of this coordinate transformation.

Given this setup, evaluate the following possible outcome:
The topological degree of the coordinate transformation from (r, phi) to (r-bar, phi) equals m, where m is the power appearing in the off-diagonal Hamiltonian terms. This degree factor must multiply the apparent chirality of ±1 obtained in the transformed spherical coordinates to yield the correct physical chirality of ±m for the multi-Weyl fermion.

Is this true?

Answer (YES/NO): NO